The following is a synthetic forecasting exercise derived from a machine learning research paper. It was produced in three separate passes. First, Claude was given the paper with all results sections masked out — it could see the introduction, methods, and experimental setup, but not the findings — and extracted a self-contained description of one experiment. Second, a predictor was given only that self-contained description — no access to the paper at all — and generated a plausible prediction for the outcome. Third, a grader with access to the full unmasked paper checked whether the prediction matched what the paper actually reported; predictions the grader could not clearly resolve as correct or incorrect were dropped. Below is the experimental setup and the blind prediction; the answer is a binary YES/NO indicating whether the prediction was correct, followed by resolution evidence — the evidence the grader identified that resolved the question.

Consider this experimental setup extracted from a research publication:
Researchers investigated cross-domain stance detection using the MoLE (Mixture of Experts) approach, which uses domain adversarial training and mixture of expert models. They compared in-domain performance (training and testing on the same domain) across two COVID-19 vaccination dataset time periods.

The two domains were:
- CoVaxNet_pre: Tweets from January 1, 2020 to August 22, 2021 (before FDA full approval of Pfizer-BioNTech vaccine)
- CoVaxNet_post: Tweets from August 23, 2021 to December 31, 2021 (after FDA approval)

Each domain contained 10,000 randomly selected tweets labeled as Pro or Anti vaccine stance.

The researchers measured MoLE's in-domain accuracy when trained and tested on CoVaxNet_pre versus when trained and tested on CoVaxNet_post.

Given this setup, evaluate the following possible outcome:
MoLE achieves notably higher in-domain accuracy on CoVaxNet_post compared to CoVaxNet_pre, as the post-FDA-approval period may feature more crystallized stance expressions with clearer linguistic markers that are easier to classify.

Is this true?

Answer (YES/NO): NO